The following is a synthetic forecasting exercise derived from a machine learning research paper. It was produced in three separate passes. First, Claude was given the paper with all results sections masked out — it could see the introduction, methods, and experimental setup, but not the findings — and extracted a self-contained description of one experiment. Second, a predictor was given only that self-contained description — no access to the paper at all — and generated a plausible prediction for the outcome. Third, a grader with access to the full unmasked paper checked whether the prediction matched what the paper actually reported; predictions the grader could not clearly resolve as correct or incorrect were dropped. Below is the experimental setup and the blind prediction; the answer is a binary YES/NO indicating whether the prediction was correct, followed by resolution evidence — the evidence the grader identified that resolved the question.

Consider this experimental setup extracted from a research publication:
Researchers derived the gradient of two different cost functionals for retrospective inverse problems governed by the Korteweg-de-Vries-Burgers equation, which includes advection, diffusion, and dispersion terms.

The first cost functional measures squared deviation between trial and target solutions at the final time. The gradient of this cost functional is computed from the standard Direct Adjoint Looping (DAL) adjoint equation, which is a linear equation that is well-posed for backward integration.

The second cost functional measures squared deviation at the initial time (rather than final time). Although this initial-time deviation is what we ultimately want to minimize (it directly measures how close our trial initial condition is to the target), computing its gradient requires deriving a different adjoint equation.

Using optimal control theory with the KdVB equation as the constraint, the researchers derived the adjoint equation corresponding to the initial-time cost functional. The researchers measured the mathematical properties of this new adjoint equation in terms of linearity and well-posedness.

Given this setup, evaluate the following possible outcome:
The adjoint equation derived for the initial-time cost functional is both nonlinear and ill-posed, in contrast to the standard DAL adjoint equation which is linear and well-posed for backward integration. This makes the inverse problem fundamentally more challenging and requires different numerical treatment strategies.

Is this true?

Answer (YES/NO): YES